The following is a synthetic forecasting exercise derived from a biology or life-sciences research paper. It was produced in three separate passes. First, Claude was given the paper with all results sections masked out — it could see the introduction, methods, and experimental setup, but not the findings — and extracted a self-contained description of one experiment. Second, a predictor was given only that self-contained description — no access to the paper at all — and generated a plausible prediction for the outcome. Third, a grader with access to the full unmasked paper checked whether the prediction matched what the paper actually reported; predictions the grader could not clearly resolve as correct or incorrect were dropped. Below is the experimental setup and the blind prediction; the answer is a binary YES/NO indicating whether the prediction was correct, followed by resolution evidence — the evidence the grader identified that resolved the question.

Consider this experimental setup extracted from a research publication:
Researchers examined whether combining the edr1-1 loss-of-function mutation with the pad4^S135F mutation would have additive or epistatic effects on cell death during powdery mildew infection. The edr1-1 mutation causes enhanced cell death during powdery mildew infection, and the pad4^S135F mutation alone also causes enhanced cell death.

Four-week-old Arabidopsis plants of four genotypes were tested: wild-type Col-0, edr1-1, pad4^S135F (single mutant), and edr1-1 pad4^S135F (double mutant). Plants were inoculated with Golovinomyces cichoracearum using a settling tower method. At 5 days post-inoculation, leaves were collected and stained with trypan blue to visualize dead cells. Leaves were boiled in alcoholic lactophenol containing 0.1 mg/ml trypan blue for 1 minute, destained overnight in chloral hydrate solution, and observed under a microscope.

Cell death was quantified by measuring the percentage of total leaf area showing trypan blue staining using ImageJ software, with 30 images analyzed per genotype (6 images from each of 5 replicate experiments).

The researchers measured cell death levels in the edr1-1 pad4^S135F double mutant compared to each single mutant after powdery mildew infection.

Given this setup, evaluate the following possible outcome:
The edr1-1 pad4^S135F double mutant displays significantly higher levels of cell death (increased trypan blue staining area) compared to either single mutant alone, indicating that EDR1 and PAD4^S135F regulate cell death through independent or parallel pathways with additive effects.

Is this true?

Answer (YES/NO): YES